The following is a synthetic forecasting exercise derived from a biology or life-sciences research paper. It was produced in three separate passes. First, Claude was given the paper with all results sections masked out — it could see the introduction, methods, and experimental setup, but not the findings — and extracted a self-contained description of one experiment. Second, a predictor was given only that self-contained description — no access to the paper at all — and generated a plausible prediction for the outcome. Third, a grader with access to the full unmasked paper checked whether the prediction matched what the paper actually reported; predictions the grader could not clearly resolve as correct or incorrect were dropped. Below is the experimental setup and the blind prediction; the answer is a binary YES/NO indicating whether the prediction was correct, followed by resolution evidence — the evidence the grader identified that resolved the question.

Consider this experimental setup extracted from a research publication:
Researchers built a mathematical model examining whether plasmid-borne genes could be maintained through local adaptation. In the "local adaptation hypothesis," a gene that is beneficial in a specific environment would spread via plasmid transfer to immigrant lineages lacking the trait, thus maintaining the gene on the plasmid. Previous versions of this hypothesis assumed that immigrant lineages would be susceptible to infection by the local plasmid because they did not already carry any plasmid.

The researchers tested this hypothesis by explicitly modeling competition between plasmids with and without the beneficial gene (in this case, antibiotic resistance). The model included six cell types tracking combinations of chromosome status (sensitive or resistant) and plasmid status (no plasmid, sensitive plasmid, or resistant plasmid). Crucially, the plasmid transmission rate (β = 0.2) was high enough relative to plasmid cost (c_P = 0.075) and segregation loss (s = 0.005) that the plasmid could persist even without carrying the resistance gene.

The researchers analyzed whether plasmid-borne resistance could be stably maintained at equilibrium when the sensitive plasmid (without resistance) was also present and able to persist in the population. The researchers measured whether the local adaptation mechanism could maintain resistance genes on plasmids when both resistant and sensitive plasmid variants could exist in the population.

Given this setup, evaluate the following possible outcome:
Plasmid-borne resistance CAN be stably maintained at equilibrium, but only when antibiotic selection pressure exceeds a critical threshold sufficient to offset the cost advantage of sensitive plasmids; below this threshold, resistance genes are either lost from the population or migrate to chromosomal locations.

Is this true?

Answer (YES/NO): NO